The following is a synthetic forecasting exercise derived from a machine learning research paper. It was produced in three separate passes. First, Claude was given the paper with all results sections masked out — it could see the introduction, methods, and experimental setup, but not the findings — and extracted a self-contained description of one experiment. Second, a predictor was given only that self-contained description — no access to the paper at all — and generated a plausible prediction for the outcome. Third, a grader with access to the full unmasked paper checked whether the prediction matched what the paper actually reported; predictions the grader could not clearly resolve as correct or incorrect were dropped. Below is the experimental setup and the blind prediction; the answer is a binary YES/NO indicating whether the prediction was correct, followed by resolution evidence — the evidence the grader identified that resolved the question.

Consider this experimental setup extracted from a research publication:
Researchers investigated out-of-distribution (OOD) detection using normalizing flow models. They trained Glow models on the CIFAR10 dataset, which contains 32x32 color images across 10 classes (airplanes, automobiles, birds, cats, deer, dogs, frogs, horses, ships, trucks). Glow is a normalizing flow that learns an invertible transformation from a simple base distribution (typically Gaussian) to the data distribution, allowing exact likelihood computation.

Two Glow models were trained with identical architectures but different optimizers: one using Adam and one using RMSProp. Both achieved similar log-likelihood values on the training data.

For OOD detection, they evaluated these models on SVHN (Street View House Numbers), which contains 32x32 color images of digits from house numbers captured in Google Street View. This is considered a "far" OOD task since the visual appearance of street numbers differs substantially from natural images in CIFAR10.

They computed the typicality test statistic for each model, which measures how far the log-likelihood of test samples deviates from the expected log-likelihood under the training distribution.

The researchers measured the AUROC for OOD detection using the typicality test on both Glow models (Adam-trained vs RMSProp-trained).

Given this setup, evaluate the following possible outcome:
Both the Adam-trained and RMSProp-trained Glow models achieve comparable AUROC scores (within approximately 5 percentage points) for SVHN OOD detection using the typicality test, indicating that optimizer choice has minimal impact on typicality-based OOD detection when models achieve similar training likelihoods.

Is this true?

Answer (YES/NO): YES